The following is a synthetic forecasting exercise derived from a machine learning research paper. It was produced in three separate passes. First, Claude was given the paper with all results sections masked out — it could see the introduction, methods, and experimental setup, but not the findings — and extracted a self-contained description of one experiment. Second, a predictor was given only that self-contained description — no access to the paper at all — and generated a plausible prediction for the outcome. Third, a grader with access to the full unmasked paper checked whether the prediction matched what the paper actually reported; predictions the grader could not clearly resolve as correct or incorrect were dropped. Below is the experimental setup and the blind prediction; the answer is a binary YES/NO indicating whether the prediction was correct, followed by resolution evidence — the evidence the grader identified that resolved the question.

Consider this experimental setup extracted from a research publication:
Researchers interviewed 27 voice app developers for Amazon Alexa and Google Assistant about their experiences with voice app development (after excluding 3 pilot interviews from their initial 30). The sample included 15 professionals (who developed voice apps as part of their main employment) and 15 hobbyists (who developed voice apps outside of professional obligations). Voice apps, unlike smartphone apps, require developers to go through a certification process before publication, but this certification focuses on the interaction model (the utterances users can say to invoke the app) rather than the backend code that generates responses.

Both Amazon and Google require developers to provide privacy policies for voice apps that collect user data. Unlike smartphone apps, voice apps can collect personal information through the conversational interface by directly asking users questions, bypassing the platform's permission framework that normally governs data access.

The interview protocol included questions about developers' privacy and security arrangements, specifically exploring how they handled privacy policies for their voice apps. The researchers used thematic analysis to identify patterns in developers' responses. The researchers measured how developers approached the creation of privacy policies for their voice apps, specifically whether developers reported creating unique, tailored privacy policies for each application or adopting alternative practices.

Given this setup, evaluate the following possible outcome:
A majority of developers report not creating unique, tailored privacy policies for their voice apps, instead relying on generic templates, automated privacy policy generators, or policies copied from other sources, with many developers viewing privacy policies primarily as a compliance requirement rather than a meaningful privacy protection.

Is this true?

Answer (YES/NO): YES